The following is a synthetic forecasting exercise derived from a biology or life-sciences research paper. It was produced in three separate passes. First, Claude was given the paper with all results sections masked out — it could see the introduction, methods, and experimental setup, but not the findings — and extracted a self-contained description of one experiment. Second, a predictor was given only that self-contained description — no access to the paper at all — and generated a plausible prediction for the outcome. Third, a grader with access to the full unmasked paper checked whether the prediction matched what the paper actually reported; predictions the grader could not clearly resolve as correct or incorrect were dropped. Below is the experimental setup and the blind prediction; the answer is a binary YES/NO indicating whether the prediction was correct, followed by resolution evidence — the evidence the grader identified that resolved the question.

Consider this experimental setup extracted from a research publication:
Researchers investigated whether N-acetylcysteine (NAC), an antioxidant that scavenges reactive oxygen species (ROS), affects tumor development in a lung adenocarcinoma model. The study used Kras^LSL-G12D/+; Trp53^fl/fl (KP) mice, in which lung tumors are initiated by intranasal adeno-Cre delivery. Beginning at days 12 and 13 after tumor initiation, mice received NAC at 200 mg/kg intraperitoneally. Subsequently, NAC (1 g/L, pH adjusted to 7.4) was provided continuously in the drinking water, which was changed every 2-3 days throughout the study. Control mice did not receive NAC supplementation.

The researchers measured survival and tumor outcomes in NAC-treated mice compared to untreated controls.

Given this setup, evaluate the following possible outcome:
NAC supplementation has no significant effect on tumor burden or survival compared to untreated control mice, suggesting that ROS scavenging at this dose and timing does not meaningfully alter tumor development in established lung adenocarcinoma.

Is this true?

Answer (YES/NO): YES